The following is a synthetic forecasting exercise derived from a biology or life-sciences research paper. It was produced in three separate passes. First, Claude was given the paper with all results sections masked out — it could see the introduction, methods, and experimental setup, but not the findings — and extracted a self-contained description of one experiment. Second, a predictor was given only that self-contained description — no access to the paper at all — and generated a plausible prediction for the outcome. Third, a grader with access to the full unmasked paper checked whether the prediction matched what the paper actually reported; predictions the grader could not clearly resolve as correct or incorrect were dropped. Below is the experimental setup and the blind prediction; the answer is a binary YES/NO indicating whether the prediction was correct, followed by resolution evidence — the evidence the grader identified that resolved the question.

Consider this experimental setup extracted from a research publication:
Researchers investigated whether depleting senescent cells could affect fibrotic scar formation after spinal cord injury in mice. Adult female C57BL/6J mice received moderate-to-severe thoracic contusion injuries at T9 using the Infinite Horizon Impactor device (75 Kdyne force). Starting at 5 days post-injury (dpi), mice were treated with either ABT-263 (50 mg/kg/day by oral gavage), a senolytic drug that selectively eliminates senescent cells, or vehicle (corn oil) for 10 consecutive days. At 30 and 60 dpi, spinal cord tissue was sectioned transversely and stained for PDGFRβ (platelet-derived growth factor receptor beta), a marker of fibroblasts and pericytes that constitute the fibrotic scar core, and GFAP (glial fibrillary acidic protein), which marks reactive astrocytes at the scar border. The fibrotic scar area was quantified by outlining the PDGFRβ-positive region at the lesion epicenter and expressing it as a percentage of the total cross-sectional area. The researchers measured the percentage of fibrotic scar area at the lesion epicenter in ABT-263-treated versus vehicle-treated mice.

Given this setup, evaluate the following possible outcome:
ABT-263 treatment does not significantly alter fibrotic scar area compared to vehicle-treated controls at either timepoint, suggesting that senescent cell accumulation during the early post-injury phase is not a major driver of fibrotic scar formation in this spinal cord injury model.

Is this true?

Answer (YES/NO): NO